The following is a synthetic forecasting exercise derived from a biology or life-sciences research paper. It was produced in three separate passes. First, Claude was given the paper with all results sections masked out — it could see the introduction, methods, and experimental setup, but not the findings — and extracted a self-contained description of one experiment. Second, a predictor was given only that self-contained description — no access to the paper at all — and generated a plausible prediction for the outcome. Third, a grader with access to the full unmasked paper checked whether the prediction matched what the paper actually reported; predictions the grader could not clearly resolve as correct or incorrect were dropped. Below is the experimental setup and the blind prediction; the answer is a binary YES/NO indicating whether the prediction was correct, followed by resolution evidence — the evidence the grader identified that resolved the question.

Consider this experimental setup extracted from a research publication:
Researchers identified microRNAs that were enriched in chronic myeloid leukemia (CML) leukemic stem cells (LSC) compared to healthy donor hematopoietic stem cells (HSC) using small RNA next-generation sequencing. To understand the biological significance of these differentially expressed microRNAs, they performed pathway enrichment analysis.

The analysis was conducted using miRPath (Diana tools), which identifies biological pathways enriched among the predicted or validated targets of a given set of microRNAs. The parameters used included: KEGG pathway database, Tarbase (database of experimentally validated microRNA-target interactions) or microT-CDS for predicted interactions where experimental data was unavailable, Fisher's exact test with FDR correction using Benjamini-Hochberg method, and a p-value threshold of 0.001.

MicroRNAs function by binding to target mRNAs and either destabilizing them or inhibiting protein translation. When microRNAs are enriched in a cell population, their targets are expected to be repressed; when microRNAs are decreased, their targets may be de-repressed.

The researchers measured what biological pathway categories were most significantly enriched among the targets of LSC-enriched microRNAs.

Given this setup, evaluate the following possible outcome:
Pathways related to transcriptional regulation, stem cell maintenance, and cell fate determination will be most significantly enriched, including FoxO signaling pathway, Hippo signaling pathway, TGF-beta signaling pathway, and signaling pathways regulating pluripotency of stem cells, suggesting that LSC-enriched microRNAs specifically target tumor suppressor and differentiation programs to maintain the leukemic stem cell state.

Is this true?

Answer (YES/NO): NO